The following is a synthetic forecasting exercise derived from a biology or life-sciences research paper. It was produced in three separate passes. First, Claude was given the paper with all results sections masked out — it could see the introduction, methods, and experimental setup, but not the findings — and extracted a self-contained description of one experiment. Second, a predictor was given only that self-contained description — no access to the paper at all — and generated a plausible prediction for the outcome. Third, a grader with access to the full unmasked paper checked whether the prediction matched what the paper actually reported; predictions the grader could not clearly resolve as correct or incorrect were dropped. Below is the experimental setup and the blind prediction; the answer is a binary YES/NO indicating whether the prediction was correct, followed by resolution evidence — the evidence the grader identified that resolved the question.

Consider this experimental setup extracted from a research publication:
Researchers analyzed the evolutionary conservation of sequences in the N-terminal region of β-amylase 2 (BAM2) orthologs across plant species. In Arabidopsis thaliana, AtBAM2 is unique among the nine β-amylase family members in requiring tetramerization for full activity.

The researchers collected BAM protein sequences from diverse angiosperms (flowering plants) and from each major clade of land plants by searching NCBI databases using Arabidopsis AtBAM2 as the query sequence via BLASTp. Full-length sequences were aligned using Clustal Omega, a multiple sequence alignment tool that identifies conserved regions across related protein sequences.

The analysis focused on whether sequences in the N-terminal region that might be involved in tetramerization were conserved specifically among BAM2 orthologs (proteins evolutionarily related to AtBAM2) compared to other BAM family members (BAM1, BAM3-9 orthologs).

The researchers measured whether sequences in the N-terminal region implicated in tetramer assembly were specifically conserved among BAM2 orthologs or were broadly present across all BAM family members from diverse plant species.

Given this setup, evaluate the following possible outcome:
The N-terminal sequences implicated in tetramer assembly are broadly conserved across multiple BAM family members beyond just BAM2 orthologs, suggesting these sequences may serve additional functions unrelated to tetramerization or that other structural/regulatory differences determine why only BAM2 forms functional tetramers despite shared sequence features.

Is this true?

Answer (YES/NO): NO